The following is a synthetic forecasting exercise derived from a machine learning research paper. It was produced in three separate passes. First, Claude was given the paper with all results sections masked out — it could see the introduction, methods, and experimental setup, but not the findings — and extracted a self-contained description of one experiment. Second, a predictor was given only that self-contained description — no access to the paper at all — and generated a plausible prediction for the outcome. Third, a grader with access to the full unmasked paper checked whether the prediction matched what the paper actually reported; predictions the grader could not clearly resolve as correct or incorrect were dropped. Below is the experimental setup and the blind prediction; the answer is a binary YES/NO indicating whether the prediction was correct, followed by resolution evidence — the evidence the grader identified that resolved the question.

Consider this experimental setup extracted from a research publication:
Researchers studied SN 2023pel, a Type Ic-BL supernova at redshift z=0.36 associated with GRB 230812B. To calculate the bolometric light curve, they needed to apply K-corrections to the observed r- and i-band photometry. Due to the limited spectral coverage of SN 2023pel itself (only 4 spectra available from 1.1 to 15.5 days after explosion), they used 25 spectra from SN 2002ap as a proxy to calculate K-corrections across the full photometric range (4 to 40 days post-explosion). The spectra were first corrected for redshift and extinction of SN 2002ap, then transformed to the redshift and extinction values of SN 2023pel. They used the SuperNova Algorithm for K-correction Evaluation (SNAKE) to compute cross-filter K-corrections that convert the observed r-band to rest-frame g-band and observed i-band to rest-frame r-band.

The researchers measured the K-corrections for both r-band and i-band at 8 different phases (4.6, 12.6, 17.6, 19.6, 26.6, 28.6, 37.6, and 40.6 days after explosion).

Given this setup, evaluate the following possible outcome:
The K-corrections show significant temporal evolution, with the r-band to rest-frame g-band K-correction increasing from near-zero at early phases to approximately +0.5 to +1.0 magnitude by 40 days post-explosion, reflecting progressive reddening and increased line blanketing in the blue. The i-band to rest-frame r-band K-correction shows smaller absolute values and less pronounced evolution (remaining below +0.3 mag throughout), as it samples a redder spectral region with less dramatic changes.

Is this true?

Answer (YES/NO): NO